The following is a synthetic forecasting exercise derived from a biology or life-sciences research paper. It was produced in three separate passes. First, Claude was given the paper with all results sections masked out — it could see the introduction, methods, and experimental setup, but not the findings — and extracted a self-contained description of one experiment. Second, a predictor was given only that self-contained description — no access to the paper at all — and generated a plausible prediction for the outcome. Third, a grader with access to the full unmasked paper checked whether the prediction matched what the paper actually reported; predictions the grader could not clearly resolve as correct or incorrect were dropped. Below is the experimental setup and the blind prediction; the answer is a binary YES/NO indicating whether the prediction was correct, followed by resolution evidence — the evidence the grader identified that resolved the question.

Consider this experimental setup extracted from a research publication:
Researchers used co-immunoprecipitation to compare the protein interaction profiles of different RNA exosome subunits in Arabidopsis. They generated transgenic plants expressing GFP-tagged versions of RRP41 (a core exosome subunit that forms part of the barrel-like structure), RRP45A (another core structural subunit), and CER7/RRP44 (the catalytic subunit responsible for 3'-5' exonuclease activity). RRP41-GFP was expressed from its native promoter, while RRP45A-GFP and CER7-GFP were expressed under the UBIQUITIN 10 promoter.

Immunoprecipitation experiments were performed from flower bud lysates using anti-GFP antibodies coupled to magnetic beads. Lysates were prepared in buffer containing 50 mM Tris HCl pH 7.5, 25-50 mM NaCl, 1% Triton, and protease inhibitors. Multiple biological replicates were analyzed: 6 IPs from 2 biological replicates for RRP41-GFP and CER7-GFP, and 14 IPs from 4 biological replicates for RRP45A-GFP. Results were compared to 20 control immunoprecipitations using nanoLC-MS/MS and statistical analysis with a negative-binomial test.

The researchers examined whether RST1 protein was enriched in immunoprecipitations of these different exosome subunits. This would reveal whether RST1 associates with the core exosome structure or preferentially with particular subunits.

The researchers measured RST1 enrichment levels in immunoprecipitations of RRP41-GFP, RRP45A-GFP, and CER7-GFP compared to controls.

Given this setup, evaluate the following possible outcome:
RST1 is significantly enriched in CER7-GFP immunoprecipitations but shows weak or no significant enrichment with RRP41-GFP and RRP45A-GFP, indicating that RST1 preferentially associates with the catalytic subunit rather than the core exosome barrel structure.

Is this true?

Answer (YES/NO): NO